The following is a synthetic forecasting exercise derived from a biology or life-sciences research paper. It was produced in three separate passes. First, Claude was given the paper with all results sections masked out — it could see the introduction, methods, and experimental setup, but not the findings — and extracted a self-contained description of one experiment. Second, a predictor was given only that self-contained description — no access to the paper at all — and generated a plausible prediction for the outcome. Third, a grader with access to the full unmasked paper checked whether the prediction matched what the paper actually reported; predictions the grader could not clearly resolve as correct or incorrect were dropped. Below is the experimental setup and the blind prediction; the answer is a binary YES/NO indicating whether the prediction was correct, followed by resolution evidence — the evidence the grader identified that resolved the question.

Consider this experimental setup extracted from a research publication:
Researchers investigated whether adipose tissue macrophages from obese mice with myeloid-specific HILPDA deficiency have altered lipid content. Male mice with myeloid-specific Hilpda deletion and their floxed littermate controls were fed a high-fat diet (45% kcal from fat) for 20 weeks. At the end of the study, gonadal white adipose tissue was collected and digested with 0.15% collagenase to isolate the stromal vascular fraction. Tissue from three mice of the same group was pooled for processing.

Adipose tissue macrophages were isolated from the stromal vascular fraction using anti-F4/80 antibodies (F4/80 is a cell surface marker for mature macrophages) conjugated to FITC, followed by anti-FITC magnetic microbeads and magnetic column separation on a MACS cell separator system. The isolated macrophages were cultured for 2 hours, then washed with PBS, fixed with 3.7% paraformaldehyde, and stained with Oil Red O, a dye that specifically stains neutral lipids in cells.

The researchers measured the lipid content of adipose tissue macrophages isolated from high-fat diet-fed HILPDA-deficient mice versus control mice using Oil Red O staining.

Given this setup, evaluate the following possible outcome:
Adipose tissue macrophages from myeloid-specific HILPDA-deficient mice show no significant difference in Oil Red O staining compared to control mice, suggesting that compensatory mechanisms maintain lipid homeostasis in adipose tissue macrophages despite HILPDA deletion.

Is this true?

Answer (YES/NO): NO